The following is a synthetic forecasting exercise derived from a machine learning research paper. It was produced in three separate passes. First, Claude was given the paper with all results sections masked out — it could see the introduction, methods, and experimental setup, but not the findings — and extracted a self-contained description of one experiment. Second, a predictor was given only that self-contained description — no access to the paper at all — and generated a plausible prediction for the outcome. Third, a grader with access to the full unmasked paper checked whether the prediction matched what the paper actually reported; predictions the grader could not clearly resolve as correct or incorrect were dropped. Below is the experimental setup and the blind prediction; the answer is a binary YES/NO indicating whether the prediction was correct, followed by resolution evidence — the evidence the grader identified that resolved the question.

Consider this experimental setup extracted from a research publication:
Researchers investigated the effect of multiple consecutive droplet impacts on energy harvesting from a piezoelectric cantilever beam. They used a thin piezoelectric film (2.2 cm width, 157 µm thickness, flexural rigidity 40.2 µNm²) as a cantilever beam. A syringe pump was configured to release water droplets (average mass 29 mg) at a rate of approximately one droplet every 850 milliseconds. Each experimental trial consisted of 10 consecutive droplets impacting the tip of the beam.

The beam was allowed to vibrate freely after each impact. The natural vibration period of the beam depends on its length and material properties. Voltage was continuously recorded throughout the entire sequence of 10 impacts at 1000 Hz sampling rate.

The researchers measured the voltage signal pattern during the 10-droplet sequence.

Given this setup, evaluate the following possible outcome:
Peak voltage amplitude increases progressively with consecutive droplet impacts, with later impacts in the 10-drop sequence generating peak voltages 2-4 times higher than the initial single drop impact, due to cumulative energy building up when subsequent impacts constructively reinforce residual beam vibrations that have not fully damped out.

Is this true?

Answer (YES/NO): NO